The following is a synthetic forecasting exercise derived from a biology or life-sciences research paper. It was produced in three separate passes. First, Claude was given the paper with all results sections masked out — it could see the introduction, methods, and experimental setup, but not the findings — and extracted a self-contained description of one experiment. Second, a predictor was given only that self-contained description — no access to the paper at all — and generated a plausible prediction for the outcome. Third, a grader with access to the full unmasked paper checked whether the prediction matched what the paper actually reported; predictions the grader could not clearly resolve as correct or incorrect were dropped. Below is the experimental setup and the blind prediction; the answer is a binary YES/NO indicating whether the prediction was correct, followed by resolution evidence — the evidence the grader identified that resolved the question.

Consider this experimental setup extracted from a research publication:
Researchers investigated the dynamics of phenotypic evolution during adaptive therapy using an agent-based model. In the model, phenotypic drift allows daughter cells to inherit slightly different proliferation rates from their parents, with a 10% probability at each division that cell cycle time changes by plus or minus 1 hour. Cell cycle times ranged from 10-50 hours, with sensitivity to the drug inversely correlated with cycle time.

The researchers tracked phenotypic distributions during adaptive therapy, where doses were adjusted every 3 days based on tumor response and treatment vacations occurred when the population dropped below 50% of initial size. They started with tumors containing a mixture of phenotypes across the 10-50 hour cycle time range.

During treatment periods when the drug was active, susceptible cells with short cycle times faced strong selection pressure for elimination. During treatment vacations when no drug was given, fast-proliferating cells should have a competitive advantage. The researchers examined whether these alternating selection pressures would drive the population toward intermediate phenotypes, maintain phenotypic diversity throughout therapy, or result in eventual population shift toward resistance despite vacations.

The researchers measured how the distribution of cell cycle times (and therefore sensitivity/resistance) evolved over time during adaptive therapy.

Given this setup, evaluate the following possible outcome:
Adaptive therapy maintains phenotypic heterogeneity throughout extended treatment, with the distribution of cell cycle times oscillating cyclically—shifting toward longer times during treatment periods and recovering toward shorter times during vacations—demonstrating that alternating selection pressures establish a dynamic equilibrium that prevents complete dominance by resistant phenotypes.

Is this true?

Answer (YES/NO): NO